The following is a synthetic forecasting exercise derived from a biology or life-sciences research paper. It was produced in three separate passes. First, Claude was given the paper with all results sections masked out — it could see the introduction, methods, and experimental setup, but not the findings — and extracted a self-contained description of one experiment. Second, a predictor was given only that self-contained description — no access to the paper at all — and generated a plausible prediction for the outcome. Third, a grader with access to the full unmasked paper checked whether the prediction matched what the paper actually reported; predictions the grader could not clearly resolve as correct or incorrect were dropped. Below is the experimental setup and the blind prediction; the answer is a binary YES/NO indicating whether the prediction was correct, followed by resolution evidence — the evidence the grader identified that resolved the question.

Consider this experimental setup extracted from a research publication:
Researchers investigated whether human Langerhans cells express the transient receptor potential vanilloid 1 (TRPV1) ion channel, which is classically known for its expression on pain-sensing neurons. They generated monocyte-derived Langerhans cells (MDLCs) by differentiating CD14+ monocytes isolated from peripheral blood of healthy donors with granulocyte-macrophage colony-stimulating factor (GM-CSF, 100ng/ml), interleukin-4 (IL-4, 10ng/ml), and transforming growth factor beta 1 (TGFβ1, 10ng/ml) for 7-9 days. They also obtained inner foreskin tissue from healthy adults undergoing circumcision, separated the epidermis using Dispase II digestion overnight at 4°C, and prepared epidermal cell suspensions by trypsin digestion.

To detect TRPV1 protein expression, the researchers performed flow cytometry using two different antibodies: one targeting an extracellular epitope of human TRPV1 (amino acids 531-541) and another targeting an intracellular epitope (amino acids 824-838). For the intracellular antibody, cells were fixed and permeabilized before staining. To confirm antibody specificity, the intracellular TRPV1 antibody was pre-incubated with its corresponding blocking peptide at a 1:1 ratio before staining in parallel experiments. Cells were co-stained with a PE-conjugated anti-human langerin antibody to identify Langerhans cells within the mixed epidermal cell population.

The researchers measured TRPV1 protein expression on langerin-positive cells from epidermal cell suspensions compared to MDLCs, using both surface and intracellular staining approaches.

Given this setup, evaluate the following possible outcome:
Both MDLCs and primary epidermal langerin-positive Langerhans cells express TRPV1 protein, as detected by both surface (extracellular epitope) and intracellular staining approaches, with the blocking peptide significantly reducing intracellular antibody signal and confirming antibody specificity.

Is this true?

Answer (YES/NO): NO